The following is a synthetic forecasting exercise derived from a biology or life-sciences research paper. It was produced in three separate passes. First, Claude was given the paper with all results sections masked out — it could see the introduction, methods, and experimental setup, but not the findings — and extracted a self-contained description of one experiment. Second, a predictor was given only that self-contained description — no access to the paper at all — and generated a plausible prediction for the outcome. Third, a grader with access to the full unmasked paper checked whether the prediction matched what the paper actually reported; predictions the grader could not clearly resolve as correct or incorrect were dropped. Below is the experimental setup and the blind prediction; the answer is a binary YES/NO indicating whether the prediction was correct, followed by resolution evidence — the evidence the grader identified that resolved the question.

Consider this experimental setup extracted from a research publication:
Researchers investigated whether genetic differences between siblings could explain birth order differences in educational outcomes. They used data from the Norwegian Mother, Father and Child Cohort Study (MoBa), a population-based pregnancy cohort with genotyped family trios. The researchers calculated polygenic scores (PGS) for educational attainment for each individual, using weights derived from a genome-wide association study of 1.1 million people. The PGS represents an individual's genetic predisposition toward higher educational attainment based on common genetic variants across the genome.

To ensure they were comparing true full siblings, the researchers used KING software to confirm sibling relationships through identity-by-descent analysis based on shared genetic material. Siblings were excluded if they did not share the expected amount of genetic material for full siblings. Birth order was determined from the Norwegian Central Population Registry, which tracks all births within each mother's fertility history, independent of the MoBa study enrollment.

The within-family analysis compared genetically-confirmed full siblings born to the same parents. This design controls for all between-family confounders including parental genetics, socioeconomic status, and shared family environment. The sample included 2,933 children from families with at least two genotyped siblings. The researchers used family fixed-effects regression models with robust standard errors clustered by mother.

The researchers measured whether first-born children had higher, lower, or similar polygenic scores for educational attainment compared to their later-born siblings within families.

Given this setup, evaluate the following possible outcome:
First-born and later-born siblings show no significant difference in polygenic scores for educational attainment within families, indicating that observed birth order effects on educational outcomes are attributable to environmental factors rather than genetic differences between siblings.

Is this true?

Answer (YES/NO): YES